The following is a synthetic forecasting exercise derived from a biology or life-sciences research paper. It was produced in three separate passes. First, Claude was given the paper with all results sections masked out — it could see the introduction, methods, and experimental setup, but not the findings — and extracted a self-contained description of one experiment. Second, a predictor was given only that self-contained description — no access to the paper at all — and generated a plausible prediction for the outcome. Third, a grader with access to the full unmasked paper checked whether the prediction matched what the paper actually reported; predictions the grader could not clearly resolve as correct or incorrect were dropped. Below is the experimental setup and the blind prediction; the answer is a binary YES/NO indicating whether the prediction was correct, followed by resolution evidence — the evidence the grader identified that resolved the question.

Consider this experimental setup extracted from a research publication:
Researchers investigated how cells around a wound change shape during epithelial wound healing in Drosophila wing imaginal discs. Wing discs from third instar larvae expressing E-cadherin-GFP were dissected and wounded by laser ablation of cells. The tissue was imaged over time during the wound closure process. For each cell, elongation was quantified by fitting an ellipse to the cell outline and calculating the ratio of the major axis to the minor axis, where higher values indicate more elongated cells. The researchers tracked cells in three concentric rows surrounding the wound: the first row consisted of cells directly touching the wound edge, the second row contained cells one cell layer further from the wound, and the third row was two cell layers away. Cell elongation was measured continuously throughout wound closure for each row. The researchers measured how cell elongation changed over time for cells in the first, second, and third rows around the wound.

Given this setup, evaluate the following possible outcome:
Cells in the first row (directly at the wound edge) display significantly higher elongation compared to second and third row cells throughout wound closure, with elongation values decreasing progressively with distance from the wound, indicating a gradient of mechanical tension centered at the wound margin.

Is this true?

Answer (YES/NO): NO